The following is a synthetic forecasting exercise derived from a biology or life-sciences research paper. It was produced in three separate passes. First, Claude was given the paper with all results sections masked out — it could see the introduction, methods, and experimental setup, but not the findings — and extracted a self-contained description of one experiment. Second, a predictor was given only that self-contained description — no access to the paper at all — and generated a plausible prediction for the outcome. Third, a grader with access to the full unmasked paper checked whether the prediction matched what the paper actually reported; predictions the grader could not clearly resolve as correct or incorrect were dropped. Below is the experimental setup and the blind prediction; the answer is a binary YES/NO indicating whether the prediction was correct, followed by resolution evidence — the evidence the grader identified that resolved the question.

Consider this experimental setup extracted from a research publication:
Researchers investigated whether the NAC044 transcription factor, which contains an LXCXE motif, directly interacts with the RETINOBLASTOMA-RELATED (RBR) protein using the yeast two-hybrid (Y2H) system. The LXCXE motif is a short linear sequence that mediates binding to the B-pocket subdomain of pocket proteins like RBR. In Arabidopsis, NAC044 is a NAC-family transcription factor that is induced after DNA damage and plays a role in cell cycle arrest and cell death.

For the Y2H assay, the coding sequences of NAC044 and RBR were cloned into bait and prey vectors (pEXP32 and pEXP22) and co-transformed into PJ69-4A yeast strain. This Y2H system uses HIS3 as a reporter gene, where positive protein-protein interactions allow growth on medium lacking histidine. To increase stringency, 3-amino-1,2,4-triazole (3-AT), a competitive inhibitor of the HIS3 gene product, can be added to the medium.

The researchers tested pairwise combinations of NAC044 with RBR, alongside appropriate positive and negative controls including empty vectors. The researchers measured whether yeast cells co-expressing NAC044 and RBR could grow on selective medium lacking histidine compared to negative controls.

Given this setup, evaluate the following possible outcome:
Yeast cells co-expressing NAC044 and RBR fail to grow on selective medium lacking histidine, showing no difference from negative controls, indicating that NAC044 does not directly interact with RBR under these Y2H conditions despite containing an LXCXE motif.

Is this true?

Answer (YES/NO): NO